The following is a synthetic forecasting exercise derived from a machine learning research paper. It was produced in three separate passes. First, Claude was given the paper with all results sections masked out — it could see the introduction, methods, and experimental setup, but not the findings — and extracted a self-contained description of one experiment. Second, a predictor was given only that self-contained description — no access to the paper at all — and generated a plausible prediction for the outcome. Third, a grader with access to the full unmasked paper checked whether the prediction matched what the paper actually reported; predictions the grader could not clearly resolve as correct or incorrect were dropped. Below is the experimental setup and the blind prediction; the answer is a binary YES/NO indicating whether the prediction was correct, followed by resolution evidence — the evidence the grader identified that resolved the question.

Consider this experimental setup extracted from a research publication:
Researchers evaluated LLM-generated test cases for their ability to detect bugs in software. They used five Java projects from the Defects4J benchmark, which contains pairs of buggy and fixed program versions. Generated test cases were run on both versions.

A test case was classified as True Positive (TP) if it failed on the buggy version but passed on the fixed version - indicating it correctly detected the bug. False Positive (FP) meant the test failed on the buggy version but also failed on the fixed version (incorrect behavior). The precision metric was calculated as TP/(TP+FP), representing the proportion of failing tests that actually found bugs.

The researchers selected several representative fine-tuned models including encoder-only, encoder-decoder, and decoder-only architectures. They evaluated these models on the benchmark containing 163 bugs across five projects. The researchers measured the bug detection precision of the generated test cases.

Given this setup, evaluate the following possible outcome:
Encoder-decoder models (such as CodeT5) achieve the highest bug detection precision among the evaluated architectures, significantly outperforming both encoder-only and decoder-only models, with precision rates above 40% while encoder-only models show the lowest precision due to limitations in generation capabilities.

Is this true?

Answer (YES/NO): NO